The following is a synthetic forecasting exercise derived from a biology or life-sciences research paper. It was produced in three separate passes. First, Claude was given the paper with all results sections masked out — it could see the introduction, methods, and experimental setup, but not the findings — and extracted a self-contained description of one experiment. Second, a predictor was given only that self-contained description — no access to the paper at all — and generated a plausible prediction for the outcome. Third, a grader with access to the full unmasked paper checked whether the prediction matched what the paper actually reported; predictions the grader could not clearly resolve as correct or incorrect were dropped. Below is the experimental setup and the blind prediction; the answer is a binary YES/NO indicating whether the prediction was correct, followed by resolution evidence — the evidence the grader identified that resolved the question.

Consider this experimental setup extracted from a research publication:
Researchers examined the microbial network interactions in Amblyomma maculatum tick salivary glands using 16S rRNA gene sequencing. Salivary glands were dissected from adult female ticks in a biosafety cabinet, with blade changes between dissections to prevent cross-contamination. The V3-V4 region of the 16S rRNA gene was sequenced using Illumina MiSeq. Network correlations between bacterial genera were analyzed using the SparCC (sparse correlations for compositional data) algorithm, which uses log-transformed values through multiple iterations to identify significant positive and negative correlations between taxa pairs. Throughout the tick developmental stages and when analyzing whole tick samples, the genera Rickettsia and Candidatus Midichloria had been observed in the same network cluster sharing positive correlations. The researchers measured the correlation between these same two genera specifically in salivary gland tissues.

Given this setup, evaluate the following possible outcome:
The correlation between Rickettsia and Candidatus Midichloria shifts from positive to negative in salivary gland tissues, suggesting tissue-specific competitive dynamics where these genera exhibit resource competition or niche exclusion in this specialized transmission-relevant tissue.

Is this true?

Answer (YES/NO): YES